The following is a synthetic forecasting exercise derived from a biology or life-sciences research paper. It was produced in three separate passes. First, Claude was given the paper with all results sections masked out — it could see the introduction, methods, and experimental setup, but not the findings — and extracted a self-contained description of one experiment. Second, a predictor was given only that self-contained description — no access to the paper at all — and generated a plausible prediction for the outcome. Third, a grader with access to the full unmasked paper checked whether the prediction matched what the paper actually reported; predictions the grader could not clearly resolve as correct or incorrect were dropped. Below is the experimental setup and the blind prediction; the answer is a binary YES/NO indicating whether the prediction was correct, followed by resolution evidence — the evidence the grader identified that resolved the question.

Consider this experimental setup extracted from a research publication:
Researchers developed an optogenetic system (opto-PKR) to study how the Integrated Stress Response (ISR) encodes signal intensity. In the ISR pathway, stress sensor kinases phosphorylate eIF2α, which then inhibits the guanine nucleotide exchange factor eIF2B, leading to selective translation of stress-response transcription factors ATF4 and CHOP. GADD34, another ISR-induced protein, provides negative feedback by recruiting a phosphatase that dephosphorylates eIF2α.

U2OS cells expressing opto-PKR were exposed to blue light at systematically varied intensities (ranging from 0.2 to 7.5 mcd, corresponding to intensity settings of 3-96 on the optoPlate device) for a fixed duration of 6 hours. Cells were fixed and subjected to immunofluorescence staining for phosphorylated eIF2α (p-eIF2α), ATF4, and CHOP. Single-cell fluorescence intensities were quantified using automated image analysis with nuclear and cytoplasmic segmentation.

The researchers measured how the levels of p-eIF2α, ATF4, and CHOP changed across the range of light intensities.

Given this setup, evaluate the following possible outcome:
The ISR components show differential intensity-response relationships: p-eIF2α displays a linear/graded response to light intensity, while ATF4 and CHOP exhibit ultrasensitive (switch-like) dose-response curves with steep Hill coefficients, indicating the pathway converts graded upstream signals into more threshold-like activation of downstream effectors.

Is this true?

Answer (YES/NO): NO